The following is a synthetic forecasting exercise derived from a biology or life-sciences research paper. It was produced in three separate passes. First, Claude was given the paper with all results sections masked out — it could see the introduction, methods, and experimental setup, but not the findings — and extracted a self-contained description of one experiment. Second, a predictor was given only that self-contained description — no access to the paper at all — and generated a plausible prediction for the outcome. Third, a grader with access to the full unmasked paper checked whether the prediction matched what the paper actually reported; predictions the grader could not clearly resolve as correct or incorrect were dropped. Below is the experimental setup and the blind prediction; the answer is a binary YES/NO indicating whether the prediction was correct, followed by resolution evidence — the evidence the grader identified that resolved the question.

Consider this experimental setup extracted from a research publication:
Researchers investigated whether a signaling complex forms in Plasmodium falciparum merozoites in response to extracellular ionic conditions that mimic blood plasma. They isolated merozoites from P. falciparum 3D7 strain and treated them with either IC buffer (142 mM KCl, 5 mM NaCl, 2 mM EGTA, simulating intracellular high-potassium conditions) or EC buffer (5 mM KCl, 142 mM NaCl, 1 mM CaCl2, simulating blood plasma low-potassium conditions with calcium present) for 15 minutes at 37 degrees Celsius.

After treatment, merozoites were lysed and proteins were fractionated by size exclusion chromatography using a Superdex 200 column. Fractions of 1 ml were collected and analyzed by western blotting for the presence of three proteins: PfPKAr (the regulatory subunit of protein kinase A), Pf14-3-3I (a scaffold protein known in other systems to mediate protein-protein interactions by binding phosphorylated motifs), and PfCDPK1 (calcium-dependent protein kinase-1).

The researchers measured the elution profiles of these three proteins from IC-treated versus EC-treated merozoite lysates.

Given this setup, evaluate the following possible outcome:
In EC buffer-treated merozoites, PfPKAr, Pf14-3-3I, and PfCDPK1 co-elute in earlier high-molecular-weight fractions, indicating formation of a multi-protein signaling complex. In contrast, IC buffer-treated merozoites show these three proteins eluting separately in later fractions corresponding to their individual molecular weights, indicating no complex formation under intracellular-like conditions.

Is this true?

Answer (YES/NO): YES